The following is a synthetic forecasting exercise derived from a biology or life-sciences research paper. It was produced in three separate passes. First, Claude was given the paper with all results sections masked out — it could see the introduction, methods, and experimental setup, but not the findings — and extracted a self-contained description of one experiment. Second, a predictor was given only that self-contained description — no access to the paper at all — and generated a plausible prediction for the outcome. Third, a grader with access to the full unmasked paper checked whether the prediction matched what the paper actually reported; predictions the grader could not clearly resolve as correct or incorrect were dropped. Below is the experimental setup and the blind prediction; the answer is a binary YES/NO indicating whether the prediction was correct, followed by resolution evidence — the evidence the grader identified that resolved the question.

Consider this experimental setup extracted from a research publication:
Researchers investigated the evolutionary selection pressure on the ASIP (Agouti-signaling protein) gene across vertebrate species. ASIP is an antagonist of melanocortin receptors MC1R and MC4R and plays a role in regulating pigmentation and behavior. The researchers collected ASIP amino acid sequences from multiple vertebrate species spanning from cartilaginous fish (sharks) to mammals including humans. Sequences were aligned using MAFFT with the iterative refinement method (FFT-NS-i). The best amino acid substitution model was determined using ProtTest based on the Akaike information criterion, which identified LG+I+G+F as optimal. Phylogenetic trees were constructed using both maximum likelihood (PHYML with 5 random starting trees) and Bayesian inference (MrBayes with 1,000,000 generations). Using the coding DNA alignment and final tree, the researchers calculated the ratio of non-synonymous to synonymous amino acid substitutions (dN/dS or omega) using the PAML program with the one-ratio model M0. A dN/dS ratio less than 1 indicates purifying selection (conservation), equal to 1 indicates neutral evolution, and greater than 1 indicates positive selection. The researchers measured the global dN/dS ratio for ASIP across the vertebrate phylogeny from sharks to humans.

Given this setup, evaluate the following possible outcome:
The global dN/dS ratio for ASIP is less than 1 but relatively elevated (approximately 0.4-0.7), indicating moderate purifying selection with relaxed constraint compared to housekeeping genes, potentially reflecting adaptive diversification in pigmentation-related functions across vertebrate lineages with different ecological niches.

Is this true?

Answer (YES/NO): NO